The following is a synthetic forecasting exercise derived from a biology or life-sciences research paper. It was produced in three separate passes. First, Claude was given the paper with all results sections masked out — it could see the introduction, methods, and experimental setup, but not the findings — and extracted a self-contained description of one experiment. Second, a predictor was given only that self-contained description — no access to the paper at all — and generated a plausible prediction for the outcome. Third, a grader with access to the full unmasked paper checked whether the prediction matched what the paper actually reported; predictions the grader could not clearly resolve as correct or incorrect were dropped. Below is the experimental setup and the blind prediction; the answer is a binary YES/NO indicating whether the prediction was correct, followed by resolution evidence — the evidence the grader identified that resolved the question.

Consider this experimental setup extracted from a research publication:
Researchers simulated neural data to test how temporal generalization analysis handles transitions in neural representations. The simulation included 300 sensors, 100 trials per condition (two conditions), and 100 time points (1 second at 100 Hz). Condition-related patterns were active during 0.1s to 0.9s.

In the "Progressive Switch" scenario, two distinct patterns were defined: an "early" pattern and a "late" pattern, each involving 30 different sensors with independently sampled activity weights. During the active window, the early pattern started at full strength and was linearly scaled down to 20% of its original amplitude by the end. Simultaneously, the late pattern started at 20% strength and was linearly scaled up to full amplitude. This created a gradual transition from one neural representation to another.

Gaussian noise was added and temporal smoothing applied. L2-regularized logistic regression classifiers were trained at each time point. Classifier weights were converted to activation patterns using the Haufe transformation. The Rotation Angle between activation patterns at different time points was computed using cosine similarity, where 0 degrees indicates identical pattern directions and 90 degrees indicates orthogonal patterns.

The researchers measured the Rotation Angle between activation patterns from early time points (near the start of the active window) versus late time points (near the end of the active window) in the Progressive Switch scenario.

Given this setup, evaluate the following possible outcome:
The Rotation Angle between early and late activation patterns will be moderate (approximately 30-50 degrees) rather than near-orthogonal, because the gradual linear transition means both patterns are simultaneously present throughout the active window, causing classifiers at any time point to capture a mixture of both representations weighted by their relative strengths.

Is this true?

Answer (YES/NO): NO